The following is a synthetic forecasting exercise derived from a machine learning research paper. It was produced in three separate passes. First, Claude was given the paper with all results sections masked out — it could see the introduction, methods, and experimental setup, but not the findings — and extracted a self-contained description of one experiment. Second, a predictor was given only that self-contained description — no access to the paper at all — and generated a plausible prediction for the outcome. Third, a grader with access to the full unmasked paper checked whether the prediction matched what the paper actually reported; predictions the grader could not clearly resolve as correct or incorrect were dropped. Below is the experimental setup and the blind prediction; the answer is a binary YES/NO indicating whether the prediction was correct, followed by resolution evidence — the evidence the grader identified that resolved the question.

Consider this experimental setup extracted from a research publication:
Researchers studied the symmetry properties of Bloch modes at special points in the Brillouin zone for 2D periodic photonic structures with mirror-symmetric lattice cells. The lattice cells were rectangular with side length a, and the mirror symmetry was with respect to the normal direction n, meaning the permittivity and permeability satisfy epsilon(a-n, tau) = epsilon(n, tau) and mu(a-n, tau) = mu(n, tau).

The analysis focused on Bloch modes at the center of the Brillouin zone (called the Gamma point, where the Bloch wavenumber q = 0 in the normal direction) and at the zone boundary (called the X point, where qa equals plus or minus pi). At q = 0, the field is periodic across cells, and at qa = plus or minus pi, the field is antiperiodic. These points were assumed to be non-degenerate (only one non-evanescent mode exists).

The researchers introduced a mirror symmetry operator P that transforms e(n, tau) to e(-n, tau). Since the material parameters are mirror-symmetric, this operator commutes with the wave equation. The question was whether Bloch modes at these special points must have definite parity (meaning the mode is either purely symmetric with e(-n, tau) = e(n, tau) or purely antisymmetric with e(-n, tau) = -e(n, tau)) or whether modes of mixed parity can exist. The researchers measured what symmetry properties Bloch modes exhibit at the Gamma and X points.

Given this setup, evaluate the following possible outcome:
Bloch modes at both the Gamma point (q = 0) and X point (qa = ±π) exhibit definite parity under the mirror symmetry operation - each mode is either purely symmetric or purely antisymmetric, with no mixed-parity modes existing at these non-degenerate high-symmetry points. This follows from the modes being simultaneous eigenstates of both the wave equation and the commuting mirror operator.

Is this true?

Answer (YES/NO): YES